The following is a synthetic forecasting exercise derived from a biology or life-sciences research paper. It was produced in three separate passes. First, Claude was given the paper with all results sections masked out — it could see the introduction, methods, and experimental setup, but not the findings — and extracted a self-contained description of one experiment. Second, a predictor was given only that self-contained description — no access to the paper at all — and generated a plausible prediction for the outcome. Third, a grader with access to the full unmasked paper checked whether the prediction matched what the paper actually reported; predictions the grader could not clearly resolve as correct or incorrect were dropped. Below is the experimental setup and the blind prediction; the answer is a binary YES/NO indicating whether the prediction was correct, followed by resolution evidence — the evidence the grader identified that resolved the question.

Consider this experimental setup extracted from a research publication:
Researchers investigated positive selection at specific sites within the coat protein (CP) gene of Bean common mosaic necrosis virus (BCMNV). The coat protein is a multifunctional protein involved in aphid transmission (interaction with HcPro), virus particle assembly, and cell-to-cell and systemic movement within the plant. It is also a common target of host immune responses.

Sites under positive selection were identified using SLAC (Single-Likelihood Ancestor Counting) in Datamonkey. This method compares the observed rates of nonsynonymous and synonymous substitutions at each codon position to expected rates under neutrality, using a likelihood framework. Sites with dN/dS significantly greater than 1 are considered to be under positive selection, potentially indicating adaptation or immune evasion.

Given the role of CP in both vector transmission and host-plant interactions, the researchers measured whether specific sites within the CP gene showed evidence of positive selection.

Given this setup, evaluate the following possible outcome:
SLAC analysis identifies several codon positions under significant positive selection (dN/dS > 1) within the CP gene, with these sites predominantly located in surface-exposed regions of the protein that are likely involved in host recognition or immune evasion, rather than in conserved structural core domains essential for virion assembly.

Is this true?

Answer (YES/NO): NO